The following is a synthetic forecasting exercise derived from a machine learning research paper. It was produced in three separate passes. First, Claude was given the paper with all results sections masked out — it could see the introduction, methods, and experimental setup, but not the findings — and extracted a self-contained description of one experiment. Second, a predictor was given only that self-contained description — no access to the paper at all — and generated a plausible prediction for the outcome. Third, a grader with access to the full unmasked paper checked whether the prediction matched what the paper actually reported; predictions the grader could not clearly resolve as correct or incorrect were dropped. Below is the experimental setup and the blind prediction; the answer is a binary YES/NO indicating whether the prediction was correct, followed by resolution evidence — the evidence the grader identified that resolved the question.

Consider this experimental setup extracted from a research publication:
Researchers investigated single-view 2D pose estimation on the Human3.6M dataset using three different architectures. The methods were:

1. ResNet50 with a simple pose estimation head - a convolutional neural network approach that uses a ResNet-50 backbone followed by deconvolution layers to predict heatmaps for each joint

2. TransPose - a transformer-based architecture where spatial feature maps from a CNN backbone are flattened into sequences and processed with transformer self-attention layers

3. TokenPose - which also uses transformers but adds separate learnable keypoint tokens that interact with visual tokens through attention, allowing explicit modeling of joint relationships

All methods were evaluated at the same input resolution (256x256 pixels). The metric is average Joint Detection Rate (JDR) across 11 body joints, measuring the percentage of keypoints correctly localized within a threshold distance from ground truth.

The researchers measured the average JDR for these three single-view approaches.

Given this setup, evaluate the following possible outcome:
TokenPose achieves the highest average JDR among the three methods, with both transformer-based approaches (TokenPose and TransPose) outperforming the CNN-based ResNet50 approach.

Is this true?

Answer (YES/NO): NO